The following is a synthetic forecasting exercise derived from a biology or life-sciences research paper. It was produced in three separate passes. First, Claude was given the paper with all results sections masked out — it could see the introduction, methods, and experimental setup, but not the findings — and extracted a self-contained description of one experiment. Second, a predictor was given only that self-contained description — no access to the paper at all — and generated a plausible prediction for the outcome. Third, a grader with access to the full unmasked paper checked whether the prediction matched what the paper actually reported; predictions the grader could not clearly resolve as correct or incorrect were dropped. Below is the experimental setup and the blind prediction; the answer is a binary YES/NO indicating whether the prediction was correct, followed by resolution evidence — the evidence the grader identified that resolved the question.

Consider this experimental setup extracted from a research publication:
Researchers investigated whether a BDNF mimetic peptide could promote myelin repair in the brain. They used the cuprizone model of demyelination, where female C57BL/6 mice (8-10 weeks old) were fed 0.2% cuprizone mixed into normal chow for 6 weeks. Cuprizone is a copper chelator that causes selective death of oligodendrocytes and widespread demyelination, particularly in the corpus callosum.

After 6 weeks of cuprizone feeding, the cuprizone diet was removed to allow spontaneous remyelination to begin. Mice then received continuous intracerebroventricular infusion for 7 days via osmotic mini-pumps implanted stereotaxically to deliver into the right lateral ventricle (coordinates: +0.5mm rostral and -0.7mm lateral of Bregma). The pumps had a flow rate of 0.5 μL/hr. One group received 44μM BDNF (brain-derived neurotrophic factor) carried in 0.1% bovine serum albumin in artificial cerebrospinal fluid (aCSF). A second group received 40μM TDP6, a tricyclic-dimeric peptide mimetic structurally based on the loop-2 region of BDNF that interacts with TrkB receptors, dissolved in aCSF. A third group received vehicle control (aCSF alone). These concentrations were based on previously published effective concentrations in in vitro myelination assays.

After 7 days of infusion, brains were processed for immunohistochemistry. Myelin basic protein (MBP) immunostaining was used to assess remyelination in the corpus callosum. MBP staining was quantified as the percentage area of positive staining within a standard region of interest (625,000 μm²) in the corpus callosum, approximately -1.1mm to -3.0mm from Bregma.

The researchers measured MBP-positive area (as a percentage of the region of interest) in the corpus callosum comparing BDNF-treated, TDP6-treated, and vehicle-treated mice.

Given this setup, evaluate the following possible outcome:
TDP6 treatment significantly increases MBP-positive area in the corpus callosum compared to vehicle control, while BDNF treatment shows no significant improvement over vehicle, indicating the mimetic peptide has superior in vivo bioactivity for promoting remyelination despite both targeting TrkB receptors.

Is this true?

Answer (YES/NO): NO